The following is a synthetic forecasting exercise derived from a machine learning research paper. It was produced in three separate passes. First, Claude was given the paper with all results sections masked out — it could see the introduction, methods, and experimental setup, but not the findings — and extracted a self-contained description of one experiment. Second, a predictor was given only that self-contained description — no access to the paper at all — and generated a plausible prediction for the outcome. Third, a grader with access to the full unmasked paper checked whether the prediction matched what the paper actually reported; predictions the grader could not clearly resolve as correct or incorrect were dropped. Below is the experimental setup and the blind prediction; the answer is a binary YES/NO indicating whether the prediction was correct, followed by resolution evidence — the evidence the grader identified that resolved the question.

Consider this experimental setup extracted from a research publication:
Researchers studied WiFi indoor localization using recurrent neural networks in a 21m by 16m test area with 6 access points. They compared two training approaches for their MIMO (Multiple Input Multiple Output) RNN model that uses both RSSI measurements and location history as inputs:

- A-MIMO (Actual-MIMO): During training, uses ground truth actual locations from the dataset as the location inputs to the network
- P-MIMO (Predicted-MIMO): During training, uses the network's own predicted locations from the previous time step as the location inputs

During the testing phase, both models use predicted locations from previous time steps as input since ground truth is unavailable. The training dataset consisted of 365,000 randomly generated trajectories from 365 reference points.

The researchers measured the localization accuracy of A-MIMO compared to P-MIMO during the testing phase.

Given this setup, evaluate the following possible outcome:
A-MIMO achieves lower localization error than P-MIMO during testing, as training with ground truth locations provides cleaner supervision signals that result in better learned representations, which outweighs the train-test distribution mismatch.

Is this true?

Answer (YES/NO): NO